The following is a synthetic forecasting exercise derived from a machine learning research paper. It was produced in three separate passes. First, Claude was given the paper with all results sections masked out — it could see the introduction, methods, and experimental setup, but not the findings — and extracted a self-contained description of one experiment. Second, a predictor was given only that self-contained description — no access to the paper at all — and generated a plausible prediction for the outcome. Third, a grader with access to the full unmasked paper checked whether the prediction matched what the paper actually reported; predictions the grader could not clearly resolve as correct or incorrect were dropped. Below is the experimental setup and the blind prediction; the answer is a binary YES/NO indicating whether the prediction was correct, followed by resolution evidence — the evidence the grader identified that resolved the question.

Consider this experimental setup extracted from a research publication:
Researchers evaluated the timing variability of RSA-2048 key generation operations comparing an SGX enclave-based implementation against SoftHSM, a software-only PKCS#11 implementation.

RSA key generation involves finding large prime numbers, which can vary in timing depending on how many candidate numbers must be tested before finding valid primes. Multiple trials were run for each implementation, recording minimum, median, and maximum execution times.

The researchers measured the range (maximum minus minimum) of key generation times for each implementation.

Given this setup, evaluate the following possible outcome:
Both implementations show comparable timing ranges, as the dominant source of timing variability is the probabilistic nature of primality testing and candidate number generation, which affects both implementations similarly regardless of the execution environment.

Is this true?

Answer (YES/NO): NO